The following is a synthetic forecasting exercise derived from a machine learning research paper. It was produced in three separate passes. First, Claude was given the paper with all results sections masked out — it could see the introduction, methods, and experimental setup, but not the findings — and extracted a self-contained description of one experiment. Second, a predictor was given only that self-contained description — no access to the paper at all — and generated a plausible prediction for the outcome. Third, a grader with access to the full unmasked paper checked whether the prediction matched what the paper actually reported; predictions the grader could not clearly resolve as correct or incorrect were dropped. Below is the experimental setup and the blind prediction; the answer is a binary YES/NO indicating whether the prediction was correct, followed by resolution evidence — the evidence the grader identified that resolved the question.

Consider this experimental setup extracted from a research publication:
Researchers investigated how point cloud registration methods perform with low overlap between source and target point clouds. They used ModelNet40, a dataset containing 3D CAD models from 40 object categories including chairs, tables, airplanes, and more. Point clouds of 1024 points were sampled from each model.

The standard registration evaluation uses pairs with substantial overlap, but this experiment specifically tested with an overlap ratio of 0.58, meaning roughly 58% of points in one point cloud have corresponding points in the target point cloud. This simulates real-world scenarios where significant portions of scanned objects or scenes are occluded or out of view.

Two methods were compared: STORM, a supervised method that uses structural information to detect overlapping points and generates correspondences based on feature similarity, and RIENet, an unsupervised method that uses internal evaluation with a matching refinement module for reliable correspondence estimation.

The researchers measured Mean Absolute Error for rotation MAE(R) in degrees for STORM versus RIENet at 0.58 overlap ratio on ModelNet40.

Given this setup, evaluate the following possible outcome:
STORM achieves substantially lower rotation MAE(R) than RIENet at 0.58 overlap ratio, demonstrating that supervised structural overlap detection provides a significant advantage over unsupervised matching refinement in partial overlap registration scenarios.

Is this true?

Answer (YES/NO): NO